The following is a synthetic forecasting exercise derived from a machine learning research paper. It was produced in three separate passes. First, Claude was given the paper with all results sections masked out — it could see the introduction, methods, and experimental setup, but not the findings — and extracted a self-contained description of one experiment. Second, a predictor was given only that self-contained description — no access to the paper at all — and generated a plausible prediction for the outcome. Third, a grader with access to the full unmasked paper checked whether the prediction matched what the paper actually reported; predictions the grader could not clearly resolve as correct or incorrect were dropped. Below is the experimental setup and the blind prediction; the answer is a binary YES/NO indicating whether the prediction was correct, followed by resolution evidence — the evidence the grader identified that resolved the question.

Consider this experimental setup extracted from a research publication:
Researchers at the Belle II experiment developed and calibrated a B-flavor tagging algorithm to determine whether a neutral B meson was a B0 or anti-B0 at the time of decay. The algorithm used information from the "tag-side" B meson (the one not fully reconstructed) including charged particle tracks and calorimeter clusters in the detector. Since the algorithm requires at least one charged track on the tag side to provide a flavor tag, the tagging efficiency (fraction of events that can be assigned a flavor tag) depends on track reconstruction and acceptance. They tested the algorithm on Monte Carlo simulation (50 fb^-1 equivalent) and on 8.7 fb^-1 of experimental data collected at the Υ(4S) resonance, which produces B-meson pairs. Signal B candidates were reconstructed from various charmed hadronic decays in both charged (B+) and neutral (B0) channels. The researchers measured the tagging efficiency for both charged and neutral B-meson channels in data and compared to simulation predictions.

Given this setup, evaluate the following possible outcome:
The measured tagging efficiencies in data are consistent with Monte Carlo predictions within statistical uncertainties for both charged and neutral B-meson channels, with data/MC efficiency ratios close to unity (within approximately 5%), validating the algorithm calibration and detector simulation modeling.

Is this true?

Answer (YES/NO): YES